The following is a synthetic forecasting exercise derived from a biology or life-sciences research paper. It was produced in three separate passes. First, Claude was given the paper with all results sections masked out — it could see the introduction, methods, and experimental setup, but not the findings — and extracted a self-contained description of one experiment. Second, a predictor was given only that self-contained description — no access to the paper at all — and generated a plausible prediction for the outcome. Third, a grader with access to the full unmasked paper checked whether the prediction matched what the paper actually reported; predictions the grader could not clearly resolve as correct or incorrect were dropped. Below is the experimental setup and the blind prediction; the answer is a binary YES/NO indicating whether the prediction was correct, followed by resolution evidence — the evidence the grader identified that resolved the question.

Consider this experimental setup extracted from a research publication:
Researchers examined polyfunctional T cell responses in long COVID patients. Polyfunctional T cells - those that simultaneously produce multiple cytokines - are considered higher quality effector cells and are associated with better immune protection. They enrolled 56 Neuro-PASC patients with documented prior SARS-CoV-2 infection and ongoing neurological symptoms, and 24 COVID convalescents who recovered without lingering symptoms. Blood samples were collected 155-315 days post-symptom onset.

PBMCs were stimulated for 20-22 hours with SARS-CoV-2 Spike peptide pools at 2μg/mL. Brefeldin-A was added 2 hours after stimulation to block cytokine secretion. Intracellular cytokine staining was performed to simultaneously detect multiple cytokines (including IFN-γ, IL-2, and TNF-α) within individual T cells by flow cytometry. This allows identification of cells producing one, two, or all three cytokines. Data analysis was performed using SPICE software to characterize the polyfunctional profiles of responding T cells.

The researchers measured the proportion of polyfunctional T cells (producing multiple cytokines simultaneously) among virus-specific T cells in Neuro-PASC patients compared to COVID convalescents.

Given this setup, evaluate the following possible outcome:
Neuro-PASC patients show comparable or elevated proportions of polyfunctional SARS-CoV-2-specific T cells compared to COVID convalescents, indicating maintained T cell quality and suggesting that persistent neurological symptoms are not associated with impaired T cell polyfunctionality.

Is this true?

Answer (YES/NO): YES